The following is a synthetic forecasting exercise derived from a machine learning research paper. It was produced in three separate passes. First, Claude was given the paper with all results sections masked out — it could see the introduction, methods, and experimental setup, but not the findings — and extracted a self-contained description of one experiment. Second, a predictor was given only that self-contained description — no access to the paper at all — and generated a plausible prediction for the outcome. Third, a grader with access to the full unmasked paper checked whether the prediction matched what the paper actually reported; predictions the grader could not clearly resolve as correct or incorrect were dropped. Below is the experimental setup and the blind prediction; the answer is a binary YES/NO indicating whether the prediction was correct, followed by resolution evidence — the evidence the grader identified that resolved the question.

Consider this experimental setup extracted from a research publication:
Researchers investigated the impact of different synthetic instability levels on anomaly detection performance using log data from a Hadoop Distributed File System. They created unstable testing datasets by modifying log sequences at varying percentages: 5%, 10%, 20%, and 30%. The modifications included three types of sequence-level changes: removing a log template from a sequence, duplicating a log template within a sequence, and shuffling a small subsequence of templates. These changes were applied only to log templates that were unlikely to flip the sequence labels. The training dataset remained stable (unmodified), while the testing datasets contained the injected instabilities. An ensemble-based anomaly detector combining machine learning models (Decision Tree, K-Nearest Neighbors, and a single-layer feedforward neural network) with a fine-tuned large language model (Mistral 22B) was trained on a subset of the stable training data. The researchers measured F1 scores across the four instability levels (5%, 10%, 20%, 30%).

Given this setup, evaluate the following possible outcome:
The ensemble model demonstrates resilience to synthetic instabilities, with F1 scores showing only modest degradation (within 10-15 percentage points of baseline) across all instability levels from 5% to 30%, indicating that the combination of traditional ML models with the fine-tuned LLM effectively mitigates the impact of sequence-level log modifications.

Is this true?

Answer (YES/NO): YES